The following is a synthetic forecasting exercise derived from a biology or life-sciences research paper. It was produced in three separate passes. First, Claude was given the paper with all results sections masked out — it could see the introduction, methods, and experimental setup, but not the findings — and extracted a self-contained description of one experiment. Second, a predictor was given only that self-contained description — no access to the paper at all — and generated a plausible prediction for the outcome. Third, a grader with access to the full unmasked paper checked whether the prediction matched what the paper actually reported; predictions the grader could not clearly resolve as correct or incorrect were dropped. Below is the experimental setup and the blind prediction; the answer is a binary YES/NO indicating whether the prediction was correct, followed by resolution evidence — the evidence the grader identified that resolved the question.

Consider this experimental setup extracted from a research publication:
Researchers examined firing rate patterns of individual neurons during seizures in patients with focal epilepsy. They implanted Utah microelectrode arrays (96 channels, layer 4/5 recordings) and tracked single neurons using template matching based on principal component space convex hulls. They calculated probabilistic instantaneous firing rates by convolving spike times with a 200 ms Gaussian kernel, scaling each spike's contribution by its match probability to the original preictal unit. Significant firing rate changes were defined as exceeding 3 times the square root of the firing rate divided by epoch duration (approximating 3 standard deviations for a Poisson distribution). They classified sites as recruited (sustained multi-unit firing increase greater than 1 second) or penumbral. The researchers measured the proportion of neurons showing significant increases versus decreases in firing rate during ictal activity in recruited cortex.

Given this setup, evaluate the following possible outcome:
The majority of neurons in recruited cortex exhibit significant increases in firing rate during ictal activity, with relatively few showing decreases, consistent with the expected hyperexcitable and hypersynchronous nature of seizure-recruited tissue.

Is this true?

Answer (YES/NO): YES